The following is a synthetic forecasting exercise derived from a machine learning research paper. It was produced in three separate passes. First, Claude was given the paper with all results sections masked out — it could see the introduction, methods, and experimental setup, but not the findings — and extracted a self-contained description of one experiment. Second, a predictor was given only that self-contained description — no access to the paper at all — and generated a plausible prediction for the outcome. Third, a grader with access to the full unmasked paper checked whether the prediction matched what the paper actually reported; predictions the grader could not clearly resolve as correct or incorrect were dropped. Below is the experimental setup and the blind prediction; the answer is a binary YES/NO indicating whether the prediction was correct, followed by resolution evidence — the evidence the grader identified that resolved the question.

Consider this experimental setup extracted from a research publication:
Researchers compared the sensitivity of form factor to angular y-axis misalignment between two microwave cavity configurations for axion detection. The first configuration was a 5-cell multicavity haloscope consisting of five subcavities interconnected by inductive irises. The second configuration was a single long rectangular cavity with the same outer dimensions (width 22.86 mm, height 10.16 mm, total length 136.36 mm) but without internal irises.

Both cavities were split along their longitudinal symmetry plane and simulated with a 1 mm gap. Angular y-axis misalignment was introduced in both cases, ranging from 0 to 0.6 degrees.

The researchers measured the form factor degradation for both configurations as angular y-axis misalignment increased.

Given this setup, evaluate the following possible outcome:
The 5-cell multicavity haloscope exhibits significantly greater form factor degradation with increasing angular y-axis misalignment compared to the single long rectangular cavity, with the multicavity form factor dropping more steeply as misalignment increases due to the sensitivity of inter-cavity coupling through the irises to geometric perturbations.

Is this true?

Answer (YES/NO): YES